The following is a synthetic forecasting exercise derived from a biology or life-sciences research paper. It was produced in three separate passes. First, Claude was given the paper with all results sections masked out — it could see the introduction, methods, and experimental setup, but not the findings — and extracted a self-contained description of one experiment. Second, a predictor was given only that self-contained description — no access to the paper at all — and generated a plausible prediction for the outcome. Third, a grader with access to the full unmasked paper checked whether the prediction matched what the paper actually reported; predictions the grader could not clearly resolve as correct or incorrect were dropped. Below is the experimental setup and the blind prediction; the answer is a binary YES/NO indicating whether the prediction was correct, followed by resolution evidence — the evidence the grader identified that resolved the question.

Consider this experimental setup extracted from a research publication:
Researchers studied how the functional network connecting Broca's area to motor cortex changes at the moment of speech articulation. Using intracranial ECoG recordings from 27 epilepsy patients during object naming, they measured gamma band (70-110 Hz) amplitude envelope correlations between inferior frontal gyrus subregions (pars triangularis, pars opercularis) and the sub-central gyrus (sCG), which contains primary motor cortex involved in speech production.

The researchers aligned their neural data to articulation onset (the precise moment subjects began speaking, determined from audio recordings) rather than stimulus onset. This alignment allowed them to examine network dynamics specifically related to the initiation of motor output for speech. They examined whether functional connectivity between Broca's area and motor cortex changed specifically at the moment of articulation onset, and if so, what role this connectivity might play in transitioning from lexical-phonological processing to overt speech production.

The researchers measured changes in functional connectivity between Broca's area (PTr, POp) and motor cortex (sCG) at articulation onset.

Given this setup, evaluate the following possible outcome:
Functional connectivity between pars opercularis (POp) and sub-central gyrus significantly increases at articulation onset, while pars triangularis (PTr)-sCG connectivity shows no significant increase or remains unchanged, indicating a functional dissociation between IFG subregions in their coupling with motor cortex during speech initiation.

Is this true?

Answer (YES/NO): NO